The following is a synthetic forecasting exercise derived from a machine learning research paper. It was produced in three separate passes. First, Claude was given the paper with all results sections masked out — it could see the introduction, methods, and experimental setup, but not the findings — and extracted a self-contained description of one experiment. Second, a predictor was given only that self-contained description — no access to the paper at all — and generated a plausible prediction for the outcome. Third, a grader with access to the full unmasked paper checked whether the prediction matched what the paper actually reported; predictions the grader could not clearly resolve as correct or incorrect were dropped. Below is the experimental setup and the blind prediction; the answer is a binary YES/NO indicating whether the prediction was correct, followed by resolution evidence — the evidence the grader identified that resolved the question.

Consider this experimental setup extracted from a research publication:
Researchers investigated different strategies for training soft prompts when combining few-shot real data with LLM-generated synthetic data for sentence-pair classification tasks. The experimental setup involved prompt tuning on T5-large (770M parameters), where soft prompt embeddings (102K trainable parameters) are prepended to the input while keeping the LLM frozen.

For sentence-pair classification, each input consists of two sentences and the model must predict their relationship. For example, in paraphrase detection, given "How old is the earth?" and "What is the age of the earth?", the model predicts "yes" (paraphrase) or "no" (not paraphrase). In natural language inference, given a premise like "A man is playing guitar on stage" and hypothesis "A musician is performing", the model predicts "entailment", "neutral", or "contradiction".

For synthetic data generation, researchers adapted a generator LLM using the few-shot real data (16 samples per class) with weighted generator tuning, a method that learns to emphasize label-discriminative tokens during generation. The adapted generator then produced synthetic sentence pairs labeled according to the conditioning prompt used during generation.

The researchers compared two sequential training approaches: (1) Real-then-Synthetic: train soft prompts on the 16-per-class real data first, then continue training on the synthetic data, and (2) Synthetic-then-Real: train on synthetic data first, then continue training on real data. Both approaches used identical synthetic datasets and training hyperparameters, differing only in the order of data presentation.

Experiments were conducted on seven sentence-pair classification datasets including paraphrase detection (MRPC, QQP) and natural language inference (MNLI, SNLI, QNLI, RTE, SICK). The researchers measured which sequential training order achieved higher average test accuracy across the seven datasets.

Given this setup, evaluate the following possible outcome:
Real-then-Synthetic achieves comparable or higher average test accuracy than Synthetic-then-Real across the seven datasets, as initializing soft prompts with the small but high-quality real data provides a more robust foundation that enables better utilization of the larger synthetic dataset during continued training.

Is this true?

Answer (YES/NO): YES